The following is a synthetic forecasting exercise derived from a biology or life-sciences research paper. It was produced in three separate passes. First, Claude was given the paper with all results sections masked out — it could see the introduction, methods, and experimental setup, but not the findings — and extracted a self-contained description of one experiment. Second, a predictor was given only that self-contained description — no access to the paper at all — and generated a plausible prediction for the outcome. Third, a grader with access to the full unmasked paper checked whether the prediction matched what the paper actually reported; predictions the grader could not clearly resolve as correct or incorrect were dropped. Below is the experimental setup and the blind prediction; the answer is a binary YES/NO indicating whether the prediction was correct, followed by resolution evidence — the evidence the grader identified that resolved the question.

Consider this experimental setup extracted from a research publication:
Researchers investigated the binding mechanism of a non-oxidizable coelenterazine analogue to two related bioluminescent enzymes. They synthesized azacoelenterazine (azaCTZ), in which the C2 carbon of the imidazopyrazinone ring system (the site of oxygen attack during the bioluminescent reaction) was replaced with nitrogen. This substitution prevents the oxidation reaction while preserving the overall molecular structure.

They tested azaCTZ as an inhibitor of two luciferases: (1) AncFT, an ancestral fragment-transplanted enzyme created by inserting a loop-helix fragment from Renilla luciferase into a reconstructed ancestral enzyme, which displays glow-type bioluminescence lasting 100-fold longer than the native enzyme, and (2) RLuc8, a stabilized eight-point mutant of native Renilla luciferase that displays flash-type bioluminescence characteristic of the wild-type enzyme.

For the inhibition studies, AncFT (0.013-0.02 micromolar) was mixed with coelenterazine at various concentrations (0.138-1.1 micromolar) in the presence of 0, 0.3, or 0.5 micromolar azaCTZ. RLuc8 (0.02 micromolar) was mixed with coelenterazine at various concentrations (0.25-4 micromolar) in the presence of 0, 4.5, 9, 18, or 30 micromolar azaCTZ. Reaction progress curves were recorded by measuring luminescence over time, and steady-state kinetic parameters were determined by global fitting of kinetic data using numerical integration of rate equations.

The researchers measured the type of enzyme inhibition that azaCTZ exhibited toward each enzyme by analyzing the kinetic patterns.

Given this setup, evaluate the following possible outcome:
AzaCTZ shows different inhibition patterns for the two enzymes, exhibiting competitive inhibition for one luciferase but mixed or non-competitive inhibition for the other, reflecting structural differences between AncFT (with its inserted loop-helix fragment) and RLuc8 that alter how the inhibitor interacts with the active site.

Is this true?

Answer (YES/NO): YES